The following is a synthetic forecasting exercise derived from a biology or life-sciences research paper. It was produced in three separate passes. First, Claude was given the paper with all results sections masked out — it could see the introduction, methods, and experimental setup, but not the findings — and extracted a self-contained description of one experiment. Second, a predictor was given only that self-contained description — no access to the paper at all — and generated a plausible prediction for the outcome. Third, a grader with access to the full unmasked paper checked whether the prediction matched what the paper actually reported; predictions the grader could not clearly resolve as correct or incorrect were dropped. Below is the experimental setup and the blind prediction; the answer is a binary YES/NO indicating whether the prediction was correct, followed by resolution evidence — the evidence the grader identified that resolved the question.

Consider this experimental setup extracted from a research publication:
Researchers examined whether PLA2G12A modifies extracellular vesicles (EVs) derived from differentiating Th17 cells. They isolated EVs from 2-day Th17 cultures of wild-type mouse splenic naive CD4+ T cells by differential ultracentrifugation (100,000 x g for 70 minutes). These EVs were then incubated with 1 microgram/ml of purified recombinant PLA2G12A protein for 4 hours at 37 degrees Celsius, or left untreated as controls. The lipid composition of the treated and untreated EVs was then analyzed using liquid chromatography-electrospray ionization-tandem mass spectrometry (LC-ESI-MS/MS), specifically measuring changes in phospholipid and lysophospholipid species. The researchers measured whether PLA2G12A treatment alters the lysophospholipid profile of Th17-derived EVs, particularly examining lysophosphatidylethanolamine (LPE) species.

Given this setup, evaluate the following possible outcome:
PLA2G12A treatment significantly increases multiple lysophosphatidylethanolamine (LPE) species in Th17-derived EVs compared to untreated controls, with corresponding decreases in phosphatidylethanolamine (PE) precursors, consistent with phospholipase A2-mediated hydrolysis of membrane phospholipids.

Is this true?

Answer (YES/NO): NO